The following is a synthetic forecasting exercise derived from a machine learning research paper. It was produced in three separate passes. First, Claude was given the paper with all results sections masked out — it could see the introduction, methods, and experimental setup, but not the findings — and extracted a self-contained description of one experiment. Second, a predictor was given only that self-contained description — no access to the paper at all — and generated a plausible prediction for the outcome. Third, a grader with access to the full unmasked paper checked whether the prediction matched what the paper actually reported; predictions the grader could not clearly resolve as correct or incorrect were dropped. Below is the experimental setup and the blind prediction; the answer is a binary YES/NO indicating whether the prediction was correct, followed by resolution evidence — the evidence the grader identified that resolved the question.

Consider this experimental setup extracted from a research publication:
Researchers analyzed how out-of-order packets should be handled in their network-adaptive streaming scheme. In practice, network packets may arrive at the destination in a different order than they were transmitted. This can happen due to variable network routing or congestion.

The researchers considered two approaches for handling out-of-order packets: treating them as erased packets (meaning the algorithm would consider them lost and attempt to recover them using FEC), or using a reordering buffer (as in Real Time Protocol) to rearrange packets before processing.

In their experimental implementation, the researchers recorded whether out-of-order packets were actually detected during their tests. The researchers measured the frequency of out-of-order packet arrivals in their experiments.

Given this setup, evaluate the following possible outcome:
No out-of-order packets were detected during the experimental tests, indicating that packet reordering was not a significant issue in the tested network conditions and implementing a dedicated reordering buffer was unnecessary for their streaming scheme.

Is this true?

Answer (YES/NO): YES